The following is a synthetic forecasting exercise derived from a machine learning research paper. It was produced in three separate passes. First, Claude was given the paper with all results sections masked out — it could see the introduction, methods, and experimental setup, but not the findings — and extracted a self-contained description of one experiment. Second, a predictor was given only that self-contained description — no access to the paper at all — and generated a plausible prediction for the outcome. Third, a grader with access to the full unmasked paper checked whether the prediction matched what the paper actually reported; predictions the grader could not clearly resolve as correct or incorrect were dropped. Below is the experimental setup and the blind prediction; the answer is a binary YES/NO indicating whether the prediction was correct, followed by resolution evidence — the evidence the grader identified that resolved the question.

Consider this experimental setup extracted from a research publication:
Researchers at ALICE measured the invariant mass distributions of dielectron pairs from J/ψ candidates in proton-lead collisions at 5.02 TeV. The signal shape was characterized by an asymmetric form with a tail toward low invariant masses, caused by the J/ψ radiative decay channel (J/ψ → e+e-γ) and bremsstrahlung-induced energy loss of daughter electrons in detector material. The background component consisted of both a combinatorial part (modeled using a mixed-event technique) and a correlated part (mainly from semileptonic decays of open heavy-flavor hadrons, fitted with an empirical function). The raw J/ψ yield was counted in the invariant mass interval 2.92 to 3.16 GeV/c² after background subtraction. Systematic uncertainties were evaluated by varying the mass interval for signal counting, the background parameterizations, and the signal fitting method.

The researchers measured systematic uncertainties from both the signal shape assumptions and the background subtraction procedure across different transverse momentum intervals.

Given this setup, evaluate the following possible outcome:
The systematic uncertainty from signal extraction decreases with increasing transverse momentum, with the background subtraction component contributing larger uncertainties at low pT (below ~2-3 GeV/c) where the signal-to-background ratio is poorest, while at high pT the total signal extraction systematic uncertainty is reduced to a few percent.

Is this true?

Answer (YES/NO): NO